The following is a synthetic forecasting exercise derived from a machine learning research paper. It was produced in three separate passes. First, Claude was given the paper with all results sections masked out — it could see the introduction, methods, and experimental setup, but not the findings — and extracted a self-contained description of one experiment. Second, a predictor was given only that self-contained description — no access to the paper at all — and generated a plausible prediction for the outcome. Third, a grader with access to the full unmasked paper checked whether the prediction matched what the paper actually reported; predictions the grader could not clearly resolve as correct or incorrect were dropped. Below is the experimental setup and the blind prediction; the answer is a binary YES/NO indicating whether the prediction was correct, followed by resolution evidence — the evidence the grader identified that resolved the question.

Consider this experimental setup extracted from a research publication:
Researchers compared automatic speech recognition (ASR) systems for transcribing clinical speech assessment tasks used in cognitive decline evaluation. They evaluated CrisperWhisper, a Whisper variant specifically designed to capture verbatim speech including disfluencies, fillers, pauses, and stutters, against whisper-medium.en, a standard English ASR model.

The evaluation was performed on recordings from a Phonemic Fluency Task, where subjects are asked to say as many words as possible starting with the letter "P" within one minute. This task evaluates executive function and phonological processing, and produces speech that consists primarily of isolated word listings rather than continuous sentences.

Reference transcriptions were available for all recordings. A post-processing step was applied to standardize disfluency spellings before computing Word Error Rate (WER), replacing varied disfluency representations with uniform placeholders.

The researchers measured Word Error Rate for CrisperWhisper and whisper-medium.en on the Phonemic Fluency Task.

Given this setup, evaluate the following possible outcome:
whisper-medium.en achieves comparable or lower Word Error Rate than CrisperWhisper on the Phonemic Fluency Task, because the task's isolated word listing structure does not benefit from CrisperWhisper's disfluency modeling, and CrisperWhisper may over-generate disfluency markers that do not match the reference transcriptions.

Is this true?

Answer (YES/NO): YES